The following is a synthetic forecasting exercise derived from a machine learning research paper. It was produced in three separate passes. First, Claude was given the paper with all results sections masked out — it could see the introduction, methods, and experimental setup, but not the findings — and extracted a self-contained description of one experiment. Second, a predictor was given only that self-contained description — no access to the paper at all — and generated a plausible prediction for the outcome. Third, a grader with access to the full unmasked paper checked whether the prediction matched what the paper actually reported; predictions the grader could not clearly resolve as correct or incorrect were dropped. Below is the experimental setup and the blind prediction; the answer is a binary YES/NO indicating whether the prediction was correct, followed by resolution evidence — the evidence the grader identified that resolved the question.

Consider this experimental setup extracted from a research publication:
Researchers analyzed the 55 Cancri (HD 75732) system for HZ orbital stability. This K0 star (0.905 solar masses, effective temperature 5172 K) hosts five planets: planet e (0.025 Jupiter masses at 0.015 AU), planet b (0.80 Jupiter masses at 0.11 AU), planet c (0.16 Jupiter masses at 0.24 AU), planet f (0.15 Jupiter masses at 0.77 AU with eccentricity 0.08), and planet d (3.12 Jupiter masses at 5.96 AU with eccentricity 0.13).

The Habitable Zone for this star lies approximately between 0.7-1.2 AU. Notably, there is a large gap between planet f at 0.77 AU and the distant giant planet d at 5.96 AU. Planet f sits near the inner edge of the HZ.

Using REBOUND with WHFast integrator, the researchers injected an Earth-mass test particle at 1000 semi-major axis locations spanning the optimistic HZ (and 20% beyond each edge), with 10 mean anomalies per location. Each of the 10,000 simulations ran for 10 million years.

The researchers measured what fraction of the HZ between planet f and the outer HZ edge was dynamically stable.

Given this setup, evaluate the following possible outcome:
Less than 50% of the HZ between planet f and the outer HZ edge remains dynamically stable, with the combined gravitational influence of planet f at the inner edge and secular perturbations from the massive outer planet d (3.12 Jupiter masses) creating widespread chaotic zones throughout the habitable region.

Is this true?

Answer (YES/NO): NO